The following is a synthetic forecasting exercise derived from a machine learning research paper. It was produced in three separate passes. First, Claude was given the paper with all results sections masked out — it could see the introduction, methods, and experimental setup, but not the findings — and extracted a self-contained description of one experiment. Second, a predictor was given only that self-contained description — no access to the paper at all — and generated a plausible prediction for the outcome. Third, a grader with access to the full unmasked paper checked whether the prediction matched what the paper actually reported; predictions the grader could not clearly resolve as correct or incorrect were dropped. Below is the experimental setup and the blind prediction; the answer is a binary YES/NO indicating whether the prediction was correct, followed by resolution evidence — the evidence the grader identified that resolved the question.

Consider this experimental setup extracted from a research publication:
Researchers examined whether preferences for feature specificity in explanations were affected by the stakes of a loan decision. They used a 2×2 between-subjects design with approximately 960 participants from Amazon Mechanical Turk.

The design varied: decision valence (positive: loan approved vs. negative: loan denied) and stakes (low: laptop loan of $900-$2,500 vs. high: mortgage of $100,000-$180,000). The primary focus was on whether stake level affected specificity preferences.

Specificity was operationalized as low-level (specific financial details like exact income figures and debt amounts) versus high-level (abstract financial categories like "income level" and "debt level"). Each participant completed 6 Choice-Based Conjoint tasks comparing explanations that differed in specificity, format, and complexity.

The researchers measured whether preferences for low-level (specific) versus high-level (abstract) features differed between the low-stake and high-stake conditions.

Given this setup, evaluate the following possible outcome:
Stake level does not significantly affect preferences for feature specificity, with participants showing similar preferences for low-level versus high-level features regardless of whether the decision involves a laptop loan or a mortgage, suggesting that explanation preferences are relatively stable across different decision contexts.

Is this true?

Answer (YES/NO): YES